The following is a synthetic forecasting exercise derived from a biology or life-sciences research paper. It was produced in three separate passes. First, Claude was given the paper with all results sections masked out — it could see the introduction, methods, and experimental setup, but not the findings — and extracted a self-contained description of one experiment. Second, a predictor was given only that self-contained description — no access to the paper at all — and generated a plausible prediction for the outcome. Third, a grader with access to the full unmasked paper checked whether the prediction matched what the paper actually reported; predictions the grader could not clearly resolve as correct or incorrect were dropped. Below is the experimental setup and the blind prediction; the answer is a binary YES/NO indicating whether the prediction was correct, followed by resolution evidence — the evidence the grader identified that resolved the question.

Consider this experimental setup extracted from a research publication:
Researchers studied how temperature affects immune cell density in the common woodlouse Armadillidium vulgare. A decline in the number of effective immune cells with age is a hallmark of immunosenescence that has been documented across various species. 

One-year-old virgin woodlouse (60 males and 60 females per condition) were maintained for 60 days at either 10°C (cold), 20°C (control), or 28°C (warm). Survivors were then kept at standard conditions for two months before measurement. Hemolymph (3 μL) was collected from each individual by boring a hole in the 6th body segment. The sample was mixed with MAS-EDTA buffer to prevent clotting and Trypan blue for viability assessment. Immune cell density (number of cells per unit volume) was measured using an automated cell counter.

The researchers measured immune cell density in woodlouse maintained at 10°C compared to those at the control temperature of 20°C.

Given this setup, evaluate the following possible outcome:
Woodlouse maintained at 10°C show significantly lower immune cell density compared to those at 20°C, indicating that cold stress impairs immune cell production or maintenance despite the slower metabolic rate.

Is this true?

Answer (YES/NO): YES